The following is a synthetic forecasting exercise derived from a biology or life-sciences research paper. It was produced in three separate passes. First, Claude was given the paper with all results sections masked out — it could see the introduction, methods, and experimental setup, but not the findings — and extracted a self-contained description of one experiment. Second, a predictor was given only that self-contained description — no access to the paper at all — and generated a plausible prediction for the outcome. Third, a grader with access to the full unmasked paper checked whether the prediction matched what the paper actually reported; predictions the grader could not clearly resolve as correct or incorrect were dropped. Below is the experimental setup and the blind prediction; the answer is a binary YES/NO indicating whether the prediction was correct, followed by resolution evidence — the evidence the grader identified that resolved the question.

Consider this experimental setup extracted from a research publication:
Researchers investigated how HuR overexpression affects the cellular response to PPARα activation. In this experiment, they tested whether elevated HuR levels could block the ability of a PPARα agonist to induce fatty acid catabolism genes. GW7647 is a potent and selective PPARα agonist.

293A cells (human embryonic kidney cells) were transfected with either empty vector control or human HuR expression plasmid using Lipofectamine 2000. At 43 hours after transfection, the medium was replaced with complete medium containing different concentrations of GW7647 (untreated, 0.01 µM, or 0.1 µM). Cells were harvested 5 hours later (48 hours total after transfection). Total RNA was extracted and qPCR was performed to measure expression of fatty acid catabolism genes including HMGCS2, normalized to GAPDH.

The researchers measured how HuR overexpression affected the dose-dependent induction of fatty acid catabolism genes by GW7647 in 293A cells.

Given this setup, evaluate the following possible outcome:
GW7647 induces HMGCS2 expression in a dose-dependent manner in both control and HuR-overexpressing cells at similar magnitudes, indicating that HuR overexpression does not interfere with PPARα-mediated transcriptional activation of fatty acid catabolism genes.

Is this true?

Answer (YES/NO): NO